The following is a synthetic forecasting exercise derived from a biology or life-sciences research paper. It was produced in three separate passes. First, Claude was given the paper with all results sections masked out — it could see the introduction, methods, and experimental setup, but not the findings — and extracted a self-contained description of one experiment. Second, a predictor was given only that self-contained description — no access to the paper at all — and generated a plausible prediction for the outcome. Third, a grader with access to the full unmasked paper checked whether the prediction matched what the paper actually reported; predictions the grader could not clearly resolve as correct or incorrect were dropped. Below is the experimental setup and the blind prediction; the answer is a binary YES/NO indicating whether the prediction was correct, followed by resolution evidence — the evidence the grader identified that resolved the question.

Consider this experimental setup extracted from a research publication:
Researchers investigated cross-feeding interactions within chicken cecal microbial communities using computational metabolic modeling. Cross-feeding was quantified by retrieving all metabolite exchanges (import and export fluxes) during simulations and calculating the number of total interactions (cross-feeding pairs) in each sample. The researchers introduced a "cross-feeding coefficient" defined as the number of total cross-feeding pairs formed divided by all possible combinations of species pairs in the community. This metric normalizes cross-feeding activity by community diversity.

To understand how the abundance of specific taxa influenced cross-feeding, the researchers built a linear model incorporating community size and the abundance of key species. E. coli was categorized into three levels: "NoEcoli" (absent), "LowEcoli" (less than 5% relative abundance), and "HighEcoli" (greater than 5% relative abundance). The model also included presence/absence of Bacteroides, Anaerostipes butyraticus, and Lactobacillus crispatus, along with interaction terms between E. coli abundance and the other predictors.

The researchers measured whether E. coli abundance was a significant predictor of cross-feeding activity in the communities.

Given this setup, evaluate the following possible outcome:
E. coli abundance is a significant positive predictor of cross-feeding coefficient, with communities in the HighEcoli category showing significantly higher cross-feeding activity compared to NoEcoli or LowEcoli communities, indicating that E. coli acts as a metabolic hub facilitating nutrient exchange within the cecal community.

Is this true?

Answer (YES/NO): NO